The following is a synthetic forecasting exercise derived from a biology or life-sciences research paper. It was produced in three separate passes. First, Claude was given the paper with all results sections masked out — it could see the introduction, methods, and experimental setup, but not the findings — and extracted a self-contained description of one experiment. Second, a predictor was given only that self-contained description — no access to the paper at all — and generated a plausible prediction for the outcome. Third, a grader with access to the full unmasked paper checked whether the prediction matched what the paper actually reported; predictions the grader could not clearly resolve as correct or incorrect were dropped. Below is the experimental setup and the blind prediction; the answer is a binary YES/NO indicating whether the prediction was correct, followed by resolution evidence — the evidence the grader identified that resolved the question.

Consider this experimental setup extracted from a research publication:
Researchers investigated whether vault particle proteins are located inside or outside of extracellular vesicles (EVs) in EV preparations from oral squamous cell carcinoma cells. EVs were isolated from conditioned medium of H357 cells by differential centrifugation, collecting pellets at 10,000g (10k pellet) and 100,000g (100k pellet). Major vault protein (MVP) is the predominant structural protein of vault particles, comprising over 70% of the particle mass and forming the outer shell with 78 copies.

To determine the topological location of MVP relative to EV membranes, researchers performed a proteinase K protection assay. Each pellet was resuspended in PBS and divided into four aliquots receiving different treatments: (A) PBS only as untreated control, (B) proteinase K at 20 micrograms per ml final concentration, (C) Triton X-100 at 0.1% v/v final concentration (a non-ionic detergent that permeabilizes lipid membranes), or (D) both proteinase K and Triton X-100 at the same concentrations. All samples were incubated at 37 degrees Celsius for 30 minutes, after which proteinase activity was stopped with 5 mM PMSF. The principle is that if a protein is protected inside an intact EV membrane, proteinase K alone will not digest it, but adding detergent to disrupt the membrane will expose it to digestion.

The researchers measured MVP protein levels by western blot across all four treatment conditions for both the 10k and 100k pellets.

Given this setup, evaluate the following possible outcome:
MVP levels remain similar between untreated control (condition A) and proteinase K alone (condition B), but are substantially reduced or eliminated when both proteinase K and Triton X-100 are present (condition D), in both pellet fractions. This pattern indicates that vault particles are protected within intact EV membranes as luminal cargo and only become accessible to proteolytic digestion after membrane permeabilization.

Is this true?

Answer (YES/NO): NO